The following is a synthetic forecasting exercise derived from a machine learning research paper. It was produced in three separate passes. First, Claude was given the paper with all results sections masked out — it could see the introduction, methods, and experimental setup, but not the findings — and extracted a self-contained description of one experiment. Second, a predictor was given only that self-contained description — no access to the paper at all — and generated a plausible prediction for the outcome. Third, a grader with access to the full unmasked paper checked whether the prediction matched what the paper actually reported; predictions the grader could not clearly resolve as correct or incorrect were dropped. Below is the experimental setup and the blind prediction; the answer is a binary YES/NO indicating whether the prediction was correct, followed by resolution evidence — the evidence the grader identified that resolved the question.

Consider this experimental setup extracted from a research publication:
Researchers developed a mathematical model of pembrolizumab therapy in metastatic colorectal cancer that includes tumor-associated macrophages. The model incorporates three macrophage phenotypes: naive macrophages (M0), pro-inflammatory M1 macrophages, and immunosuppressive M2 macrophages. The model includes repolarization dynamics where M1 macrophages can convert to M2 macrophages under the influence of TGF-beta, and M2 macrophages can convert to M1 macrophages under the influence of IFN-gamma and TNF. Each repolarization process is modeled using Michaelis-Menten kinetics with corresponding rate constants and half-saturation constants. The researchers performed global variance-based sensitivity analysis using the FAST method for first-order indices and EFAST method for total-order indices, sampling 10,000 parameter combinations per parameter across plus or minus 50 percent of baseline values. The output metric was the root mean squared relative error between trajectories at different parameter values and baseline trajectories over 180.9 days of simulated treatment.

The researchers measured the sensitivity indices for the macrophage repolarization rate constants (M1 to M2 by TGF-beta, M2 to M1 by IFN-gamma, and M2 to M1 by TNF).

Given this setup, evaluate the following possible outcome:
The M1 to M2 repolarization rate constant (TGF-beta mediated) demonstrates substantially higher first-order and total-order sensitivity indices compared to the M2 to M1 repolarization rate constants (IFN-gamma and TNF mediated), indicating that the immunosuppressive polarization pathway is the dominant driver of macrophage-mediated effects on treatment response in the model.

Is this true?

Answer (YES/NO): NO